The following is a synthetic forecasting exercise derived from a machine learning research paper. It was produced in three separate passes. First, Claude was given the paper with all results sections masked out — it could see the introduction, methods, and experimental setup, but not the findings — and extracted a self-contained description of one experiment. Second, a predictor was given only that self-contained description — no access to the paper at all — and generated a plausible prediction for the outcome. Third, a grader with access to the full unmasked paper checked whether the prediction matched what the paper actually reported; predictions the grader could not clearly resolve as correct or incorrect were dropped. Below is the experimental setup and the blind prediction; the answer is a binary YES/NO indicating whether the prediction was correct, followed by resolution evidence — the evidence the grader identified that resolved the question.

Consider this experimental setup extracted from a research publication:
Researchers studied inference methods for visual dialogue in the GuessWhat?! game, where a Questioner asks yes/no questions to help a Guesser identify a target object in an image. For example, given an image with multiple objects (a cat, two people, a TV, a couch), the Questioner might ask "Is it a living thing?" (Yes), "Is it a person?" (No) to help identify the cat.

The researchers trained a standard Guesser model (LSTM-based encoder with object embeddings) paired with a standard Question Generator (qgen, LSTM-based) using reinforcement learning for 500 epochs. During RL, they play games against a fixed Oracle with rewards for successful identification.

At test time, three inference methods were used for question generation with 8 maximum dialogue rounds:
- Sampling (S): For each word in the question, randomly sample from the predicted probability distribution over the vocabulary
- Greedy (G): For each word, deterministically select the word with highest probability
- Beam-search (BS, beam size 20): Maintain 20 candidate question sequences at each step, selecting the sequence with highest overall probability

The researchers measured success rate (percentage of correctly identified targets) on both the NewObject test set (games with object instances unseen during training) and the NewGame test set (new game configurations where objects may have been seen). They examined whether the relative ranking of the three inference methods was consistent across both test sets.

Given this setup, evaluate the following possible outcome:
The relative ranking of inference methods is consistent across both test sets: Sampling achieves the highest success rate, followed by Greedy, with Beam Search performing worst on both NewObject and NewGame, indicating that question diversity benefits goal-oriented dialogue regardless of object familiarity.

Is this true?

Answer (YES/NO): YES